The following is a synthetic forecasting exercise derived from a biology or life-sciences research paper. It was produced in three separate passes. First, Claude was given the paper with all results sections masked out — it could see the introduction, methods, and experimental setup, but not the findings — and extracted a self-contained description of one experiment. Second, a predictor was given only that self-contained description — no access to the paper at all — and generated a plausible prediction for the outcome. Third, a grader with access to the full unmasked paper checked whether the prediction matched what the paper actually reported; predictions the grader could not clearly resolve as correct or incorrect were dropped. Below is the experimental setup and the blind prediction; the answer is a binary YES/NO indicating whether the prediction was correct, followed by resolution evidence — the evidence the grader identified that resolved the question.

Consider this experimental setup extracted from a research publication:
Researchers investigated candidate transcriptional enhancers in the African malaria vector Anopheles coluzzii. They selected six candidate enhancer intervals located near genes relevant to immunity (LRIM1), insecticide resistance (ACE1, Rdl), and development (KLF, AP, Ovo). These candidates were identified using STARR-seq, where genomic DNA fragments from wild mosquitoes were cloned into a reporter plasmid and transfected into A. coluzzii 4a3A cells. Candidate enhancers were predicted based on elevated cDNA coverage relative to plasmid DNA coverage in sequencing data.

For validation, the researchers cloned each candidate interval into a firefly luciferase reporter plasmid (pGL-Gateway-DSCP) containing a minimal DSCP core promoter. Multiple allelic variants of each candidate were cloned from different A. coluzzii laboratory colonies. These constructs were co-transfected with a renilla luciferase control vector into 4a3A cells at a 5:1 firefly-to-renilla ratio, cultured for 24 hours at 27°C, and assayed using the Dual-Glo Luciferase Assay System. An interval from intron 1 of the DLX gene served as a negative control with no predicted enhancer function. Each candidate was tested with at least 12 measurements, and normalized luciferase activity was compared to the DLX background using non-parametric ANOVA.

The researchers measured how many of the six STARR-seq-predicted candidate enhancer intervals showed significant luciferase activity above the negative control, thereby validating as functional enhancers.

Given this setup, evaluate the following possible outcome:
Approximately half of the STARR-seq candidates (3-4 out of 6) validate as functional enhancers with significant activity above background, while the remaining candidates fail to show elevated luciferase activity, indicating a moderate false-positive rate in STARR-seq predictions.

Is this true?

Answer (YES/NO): NO